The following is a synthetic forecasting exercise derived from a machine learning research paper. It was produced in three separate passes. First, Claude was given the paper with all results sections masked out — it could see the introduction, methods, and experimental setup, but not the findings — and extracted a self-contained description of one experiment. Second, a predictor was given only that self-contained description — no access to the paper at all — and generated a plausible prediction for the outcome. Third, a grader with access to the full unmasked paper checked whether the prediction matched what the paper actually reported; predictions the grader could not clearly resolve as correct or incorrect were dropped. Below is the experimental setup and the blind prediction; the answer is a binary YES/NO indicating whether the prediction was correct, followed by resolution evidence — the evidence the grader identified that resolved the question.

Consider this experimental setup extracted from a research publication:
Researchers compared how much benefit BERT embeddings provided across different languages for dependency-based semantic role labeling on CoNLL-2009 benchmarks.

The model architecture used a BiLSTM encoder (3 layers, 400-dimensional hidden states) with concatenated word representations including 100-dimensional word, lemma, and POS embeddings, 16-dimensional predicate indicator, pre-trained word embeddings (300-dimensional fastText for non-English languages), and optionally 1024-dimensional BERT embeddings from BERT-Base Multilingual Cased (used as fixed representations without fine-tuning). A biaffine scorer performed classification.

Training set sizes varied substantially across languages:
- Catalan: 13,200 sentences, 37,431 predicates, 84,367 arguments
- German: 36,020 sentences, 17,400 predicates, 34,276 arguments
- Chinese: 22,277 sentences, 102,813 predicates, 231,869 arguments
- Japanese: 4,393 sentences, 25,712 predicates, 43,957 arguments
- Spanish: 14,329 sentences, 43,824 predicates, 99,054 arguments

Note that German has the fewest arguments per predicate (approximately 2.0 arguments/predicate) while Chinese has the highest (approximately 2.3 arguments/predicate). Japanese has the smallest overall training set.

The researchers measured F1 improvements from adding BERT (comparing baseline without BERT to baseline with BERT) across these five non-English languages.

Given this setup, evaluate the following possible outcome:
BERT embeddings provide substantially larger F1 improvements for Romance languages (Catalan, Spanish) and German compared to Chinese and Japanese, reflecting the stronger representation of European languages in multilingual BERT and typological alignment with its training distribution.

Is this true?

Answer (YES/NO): NO